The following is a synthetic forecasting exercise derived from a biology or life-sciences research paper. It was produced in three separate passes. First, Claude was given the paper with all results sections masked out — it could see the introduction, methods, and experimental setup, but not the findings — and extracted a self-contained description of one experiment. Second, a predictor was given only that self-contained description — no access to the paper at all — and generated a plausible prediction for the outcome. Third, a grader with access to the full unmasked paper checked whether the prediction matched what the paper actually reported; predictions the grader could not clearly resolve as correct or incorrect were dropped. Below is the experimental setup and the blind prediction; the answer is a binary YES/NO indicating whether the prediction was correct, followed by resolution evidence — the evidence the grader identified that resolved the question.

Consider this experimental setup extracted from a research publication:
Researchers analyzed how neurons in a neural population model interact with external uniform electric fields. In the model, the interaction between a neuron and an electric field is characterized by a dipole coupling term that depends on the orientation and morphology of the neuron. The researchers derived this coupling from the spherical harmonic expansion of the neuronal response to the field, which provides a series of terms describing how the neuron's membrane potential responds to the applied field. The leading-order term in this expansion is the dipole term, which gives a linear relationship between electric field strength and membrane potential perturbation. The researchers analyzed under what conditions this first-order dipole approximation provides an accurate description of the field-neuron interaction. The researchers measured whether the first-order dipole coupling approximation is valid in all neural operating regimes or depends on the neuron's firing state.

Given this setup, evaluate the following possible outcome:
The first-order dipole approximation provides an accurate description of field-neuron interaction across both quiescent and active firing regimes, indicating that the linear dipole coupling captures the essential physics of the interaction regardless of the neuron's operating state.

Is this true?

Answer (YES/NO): NO